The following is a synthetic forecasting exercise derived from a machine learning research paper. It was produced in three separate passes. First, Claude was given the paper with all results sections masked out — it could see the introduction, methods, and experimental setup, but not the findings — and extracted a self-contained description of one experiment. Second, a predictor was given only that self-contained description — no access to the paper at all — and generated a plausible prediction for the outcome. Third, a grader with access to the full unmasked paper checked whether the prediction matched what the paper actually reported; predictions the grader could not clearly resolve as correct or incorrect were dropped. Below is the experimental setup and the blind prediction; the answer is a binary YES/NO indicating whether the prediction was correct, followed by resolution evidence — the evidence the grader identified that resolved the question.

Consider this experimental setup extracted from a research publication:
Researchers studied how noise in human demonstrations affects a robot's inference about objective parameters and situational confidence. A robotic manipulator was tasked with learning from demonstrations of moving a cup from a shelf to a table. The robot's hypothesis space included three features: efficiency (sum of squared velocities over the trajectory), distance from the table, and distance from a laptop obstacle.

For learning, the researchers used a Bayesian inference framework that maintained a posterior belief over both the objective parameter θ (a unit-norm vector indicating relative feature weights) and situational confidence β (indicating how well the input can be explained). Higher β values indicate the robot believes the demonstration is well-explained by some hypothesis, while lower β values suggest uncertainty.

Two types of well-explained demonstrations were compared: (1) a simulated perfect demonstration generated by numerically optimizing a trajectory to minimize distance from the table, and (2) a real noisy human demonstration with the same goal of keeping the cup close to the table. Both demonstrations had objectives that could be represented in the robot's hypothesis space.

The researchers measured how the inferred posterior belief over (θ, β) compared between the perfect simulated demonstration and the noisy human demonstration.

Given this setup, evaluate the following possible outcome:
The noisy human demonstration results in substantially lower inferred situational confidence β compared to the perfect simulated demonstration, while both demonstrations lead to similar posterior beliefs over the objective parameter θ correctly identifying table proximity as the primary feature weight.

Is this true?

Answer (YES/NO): NO